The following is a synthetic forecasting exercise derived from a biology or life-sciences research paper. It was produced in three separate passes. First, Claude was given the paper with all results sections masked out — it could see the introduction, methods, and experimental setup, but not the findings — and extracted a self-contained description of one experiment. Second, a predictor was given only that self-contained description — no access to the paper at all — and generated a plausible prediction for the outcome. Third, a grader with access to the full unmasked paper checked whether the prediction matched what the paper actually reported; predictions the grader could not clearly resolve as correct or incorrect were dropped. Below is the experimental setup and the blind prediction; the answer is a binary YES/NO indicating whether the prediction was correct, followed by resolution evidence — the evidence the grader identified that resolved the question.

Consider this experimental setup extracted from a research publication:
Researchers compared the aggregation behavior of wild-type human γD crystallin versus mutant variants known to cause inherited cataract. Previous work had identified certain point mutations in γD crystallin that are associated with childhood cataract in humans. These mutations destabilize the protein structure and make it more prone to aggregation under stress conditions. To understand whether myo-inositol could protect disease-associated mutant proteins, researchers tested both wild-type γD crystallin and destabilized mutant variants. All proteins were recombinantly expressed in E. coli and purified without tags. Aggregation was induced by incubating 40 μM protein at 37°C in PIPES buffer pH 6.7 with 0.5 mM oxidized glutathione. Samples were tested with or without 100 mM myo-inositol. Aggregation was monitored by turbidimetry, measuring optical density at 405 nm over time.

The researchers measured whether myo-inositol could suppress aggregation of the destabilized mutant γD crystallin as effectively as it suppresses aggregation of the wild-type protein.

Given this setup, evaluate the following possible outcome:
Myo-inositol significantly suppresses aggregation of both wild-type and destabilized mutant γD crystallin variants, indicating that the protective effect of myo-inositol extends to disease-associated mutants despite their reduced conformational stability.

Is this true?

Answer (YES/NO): YES